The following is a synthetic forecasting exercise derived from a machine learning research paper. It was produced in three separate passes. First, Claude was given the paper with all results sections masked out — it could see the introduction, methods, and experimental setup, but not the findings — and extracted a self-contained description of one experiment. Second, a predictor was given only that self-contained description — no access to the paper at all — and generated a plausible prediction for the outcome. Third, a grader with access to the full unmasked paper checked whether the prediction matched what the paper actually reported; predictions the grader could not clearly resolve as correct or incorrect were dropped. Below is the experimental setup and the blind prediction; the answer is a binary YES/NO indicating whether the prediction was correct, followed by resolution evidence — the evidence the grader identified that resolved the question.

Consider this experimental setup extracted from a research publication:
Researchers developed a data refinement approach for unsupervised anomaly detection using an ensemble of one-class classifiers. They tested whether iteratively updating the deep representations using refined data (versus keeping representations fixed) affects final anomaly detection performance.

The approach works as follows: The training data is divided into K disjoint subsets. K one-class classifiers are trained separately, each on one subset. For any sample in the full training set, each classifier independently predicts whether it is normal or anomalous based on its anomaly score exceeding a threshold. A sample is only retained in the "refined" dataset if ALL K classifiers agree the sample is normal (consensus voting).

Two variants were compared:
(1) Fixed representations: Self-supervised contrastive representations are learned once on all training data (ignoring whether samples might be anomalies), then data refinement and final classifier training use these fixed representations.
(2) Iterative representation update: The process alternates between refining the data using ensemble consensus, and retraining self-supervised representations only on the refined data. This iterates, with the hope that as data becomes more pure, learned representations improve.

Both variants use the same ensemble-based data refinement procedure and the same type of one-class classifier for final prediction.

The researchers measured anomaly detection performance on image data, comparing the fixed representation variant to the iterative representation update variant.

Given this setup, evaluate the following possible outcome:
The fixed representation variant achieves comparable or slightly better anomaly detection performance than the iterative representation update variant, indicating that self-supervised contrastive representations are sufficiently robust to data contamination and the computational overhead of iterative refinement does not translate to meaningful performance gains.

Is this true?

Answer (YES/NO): NO